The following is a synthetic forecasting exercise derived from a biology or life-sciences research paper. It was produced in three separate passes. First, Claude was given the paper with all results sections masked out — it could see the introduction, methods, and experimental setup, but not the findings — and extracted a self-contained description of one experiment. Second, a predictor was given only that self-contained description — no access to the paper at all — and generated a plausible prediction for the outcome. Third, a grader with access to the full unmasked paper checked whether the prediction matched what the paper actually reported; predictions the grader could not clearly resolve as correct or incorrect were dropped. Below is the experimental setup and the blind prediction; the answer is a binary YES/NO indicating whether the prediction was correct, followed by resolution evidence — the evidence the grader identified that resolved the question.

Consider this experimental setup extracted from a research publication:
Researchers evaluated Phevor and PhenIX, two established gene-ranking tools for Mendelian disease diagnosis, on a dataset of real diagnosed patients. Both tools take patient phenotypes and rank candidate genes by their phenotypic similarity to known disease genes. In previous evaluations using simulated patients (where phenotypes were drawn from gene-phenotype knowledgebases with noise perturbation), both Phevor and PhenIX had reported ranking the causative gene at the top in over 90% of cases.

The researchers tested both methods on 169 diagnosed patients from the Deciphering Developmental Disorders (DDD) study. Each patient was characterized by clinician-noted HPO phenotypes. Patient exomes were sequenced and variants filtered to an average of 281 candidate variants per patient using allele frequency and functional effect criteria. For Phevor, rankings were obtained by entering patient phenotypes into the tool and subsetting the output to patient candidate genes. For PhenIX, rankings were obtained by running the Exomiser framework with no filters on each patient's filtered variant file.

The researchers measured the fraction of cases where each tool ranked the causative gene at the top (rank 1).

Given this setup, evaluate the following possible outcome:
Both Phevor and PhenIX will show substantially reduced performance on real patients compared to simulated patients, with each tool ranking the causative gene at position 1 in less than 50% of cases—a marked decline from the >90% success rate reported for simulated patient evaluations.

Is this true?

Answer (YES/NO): YES